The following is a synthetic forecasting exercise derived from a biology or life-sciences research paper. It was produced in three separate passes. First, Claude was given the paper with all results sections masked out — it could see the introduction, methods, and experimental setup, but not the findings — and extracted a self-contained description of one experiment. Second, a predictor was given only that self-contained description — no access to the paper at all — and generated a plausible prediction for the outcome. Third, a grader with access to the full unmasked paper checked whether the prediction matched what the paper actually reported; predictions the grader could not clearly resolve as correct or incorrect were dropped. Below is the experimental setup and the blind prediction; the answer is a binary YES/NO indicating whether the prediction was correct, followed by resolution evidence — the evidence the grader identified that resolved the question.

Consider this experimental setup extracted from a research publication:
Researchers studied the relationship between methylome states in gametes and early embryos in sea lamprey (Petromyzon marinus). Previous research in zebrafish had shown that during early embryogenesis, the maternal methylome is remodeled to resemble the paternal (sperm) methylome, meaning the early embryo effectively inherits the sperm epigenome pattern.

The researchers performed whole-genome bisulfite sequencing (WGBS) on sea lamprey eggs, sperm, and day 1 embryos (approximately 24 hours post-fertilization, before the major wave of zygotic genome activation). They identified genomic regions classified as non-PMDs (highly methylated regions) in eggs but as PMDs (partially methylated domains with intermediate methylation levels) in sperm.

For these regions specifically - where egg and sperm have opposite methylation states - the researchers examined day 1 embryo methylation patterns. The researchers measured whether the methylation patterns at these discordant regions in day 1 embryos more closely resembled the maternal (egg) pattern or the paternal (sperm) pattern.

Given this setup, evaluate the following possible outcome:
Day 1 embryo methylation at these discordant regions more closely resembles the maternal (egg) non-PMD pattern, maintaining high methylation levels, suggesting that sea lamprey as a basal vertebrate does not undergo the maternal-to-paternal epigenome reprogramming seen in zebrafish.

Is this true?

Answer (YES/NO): NO